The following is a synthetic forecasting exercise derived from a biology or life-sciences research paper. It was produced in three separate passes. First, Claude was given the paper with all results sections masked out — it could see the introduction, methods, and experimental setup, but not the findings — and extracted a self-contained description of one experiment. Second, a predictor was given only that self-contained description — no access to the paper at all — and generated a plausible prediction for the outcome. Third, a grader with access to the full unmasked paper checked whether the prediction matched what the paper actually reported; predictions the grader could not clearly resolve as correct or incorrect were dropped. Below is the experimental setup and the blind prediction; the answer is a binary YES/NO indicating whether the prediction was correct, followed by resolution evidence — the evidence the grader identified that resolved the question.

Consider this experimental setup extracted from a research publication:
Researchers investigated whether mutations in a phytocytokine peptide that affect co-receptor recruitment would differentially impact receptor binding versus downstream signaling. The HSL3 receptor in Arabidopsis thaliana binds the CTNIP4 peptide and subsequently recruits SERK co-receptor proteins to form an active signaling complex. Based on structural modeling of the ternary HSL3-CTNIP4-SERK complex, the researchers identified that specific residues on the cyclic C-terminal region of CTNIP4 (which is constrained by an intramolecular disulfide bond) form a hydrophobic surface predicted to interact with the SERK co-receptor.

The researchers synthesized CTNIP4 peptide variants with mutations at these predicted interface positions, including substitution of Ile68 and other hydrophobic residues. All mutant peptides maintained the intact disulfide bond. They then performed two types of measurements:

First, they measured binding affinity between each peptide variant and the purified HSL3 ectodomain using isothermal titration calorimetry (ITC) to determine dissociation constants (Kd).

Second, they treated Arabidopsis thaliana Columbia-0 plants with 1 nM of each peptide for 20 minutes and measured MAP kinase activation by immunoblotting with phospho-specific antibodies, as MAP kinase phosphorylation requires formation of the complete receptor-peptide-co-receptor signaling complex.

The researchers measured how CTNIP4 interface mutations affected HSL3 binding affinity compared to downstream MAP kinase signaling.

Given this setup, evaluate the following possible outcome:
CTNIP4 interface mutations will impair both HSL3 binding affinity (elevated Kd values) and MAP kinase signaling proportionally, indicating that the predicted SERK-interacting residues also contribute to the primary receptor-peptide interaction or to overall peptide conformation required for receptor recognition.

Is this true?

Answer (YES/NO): YES